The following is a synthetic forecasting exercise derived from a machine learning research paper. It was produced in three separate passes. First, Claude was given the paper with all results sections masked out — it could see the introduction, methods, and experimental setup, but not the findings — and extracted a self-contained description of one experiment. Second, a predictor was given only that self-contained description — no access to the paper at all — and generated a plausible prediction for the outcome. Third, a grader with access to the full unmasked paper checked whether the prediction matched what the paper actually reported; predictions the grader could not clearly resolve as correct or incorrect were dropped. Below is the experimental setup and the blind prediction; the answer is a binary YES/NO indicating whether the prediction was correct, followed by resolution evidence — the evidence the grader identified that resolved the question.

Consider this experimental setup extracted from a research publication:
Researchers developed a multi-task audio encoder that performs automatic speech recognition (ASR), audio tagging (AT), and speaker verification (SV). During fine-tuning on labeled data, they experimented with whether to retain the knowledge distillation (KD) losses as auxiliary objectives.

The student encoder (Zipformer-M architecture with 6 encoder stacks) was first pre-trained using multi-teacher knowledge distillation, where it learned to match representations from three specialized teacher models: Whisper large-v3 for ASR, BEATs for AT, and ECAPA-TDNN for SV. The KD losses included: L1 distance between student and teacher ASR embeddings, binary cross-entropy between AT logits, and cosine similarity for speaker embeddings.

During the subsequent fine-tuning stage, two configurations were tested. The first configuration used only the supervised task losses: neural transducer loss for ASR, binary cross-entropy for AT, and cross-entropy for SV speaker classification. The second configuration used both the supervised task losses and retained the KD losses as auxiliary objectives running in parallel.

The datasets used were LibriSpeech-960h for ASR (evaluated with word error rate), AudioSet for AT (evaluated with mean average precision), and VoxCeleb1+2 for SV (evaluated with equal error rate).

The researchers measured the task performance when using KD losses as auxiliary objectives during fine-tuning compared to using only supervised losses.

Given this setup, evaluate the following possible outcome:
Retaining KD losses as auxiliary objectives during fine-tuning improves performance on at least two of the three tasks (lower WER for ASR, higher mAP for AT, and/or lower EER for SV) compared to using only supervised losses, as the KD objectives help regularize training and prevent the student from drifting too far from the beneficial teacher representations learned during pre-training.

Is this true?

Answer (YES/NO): YES